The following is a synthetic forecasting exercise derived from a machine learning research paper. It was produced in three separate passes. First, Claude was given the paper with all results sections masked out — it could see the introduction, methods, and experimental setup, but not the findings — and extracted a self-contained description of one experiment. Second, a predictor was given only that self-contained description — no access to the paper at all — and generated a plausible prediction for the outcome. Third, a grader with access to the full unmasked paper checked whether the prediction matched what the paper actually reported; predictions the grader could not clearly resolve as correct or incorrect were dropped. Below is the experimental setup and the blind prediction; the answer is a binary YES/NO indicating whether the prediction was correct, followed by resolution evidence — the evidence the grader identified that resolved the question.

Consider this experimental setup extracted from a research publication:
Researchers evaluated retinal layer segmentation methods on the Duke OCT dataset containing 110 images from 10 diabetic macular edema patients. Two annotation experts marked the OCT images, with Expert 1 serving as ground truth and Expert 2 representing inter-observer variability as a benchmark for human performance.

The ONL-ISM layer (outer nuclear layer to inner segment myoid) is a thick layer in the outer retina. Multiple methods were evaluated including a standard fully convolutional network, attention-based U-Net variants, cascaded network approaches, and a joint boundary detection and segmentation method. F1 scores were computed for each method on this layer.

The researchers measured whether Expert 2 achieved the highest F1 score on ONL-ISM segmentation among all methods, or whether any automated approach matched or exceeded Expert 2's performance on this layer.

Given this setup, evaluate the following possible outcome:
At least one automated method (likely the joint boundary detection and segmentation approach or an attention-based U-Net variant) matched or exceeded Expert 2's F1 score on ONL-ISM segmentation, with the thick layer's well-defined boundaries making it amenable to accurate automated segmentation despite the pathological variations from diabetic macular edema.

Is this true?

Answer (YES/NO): NO